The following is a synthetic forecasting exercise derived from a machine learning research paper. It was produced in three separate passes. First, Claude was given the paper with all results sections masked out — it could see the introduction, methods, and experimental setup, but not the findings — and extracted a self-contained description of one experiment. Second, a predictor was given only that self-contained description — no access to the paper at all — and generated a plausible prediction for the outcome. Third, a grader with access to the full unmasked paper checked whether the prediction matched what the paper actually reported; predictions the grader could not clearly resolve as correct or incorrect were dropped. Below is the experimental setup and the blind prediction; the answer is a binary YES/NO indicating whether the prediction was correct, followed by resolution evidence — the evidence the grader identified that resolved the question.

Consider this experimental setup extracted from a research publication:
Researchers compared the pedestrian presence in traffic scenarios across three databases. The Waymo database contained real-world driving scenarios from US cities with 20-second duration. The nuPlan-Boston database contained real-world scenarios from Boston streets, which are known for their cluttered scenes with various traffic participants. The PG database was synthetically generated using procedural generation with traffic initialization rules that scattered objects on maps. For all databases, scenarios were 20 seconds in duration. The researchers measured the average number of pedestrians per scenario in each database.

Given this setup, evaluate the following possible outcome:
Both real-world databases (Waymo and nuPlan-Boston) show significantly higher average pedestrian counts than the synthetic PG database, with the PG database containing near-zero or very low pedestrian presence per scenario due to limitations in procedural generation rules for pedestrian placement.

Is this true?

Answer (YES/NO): YES